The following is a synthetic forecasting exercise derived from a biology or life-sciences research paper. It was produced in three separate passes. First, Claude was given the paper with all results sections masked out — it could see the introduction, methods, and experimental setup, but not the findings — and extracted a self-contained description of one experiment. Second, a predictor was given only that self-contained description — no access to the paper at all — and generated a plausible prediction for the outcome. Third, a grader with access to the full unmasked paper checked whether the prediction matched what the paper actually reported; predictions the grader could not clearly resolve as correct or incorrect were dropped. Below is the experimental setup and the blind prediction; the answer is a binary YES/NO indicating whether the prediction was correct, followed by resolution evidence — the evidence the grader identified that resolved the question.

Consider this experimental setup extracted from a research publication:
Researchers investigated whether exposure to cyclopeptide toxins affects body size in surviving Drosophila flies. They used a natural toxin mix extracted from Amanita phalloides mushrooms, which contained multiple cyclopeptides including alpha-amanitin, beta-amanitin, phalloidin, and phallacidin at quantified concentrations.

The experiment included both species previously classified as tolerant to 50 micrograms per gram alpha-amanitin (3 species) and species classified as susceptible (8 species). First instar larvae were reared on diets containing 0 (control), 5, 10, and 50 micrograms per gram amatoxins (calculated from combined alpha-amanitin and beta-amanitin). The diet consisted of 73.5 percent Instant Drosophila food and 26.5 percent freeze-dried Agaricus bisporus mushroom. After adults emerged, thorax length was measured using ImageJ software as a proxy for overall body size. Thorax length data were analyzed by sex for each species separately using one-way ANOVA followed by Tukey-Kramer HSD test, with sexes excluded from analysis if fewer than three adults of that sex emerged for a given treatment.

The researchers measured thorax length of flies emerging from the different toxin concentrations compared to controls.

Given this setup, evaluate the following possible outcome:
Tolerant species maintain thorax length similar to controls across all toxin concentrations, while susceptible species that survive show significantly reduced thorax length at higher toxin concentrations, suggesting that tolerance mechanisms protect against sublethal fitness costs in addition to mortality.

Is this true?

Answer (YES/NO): NO